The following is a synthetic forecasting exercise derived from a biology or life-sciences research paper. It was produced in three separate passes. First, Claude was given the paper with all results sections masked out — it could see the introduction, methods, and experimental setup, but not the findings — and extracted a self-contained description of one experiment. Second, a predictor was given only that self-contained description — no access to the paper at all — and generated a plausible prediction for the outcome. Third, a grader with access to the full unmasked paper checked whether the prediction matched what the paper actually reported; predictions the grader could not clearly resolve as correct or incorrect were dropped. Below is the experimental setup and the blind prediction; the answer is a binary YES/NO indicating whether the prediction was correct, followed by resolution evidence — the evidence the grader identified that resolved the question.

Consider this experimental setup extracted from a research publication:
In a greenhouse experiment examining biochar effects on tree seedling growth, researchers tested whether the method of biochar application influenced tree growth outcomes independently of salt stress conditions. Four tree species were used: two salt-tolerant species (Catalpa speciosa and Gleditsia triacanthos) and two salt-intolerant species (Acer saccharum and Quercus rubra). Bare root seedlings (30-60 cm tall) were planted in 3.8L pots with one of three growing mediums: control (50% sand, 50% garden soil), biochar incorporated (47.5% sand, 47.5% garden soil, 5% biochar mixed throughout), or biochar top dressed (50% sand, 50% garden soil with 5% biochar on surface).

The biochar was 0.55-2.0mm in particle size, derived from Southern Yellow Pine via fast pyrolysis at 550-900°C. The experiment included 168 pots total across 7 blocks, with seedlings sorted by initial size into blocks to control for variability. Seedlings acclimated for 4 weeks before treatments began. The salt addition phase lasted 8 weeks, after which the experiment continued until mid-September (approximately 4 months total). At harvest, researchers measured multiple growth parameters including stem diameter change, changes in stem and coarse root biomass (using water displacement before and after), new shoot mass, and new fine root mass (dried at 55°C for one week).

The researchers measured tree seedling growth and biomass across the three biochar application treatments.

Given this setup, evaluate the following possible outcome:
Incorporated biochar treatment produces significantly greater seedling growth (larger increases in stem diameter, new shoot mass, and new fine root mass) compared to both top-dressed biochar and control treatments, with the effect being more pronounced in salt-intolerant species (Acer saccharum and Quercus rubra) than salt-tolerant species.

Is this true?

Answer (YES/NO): NO